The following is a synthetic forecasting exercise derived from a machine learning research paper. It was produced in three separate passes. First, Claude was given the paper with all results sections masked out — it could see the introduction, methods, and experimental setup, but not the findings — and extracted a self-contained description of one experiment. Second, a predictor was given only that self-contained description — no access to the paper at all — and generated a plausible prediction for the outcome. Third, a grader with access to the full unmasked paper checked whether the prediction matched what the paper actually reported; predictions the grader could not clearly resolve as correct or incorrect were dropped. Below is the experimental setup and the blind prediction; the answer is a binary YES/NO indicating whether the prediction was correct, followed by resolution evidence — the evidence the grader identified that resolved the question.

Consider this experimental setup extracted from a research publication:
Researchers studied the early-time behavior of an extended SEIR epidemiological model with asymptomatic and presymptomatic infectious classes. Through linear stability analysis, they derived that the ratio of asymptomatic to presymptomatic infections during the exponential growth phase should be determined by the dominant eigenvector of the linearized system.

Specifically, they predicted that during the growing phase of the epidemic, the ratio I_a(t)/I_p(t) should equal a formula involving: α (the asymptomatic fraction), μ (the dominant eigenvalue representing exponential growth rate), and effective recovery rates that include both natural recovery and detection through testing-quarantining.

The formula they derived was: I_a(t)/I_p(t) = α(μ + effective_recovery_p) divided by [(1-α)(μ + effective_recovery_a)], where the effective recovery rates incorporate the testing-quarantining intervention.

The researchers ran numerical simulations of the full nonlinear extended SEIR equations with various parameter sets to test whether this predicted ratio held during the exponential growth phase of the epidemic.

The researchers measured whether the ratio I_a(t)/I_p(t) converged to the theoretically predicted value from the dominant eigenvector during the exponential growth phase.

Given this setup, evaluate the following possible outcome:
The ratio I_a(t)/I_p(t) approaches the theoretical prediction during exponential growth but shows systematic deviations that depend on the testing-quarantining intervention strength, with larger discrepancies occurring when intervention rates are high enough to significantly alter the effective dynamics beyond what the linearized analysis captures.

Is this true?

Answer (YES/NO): NO